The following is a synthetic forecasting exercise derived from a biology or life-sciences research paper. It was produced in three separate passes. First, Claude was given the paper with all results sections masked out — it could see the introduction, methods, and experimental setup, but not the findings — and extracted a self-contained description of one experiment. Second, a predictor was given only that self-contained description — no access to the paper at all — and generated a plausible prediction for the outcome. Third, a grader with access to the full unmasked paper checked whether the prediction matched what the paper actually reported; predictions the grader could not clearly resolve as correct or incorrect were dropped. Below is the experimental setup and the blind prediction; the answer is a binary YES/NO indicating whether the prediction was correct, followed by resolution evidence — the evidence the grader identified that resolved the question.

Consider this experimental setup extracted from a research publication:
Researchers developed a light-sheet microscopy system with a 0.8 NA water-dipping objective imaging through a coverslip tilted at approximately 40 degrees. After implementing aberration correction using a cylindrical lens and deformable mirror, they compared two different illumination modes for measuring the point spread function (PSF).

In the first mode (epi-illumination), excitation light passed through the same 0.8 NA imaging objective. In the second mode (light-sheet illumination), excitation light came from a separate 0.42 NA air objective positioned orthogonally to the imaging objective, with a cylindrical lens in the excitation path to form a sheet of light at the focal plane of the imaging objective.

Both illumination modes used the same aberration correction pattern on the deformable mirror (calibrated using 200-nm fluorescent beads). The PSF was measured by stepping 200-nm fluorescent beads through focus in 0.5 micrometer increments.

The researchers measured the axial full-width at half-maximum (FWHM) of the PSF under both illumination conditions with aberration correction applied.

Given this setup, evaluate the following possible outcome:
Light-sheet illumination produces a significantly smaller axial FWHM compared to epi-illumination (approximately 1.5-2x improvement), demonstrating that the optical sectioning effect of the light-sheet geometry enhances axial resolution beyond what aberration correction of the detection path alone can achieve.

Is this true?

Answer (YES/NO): NO